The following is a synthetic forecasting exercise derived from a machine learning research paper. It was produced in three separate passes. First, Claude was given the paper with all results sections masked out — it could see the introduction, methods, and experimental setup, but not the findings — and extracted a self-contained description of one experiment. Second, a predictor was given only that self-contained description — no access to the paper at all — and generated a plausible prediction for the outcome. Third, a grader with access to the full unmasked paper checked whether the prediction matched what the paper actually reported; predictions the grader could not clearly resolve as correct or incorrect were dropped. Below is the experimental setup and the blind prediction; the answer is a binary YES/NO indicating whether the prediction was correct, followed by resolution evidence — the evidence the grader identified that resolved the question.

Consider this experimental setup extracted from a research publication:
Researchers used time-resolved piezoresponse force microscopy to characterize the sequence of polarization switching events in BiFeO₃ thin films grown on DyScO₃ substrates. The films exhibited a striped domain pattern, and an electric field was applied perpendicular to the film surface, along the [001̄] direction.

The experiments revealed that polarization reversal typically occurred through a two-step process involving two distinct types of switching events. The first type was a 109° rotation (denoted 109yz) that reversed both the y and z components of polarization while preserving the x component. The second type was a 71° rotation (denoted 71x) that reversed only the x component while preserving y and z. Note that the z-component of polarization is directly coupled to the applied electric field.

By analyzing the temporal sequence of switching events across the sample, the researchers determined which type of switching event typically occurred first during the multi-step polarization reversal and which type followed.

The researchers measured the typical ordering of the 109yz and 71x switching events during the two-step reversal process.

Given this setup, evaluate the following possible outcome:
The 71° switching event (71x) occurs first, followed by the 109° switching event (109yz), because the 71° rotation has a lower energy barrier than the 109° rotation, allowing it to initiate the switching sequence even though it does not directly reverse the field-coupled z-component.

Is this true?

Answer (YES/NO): NO